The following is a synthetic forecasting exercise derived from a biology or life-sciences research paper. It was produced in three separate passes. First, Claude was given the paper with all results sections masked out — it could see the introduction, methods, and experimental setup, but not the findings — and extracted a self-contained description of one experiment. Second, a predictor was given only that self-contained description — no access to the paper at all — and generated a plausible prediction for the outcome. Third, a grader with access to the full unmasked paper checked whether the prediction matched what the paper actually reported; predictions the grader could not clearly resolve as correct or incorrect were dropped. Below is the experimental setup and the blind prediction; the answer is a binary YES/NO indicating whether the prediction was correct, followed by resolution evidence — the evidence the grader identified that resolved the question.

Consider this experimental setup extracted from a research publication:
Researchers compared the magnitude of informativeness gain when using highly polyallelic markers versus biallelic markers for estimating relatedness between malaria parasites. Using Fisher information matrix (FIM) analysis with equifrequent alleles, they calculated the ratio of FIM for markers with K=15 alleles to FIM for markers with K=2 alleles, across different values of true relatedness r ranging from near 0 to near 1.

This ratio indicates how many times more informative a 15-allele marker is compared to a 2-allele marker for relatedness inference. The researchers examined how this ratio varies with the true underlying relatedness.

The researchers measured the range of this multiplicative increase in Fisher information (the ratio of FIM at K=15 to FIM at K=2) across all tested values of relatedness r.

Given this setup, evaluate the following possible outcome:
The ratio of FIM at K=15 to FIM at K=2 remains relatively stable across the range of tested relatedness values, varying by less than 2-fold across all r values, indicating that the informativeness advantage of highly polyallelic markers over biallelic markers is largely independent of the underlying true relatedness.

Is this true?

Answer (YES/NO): NO